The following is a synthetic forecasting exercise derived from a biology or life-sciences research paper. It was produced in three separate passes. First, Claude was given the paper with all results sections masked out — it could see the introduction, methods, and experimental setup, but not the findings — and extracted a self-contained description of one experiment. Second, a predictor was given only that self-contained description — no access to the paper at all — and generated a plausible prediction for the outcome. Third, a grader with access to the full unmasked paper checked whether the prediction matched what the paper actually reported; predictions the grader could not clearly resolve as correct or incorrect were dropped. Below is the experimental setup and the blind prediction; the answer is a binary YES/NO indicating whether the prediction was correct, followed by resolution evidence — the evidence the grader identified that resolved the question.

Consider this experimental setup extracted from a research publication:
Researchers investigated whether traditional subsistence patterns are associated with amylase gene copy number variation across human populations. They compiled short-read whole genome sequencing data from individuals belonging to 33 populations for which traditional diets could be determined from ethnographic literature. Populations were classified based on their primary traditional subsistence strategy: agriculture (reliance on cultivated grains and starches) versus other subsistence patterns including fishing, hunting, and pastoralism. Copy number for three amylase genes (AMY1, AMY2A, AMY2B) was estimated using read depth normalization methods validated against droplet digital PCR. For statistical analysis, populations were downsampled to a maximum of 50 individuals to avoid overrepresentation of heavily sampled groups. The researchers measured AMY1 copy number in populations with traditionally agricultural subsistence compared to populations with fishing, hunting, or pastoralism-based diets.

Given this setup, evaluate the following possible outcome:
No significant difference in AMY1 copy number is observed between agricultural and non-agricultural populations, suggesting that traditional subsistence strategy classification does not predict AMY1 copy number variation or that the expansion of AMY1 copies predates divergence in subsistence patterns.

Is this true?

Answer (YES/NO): NO